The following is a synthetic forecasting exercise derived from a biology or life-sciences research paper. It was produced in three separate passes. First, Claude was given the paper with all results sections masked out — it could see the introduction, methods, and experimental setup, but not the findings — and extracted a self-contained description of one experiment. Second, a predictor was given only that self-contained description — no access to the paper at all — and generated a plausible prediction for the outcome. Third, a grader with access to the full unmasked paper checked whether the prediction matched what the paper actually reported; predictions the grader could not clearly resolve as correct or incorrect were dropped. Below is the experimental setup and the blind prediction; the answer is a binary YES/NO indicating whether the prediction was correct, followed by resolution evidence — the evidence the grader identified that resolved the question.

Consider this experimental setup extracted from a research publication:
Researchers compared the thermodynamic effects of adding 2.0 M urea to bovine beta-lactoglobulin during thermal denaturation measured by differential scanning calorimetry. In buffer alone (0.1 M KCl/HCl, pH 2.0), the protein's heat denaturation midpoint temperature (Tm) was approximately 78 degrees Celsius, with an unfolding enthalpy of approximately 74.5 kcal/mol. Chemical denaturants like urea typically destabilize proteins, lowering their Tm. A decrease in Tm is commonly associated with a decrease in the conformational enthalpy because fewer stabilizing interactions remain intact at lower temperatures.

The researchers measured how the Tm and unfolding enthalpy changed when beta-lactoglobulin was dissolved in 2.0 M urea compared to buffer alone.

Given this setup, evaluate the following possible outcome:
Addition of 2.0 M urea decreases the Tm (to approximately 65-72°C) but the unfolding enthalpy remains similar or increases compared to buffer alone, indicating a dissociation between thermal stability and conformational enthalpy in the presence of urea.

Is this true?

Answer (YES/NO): NO